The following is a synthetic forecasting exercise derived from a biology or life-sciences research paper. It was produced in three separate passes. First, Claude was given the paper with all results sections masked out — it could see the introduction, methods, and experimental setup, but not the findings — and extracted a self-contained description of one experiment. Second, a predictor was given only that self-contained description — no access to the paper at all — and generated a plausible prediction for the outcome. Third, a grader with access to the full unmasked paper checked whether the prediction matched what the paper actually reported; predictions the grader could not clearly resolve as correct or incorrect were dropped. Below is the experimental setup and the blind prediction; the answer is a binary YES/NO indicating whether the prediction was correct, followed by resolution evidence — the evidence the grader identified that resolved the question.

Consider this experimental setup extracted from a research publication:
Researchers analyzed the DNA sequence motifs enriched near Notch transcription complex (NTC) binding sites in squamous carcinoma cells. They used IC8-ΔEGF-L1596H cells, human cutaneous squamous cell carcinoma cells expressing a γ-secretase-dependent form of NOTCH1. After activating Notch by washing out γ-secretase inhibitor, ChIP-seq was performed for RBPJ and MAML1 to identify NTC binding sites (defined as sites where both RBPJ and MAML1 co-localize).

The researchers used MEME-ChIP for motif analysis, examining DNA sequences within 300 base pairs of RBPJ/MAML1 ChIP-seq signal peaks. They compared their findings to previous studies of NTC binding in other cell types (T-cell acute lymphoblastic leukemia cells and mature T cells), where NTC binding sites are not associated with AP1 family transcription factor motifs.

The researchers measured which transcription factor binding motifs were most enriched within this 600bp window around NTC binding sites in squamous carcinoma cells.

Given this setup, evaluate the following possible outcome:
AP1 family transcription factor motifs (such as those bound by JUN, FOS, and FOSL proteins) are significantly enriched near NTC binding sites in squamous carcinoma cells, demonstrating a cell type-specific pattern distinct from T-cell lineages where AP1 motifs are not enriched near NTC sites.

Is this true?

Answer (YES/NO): YES